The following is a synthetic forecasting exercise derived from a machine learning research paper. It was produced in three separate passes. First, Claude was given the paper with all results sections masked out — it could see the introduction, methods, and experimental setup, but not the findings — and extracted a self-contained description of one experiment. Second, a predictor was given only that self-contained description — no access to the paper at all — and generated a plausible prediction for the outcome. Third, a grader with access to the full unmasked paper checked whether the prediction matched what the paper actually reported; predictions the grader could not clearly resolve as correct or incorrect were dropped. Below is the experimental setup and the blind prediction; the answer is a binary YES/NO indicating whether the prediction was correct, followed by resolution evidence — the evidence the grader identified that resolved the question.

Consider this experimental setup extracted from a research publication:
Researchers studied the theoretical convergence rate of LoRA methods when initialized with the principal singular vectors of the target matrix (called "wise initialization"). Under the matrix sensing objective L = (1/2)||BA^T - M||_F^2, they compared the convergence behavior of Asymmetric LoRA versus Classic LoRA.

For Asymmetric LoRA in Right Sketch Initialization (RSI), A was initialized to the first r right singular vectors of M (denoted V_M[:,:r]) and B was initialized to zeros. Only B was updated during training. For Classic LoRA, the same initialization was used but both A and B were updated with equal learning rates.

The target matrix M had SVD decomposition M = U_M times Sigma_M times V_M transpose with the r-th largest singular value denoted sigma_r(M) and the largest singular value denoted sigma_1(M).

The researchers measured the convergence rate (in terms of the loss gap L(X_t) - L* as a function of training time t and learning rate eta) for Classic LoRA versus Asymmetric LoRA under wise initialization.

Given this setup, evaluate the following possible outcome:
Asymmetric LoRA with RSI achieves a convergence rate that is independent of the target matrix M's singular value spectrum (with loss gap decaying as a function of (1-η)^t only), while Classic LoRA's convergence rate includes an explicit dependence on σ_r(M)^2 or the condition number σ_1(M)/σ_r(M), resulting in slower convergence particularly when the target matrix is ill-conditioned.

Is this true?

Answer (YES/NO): NO